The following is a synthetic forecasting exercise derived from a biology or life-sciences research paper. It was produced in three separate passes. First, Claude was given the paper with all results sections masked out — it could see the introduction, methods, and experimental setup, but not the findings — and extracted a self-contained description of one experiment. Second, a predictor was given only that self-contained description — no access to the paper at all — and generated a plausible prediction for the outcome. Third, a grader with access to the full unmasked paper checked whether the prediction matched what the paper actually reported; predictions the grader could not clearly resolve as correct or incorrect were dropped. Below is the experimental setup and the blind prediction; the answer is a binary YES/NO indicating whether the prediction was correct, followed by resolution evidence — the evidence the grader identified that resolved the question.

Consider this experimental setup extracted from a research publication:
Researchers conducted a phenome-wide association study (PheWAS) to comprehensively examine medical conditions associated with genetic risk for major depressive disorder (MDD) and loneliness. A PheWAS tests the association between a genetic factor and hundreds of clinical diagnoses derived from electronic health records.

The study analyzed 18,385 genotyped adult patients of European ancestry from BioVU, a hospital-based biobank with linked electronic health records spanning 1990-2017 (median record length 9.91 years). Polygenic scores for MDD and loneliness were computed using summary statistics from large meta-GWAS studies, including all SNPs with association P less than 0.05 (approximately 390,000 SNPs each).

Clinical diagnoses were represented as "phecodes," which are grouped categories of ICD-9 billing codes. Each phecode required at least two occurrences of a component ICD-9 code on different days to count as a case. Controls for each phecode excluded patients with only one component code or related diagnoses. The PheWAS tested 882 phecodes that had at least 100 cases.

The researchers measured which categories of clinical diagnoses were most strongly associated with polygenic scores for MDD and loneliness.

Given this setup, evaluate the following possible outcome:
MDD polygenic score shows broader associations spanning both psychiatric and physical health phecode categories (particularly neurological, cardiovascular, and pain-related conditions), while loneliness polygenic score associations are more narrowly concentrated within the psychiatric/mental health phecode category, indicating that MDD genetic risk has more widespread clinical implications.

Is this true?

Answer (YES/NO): NO